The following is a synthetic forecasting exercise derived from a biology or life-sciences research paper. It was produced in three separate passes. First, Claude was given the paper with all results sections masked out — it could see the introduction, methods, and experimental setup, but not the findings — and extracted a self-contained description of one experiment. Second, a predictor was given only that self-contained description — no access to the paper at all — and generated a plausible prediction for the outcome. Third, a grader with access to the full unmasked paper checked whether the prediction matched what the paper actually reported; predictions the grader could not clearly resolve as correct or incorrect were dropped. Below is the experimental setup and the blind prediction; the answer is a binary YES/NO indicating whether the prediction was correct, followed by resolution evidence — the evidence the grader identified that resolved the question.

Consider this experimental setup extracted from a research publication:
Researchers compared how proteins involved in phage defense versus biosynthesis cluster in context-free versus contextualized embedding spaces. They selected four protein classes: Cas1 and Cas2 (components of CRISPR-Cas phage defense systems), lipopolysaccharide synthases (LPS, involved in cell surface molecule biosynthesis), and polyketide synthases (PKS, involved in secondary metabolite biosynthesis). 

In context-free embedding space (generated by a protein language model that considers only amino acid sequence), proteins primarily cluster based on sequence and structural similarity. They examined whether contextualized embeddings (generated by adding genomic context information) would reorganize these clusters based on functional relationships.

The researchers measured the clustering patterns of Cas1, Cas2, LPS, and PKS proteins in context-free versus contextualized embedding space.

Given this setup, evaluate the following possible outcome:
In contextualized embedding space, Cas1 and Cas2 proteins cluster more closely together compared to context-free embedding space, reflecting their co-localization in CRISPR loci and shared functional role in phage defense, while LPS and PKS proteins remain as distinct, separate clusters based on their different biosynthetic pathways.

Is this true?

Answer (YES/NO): NO